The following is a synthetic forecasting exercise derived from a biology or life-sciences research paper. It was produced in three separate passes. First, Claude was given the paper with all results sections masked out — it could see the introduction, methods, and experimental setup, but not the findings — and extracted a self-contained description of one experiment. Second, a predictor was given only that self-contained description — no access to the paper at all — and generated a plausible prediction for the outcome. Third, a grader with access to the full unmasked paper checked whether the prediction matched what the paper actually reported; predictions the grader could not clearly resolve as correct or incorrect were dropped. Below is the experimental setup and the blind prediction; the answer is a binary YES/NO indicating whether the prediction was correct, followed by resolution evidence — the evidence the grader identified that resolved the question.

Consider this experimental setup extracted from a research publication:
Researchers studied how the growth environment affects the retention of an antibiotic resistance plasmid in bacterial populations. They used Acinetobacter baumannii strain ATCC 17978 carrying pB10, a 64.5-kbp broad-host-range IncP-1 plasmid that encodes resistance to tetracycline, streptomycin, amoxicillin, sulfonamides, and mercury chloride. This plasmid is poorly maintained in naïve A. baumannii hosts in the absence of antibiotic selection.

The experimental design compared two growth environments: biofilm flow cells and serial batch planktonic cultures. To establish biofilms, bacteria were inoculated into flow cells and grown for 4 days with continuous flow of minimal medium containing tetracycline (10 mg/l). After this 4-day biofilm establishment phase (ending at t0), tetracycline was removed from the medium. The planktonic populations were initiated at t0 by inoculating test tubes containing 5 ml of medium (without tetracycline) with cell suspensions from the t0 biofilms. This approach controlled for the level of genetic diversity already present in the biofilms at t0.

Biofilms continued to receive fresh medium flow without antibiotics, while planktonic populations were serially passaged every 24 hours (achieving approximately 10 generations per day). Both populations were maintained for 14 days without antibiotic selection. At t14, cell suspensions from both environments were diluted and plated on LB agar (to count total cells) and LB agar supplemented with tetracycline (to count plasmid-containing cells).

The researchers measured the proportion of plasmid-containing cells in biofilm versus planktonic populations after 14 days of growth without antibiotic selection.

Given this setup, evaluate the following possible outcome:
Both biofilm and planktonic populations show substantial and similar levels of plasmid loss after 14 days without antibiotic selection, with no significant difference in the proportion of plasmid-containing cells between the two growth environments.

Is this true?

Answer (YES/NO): NO